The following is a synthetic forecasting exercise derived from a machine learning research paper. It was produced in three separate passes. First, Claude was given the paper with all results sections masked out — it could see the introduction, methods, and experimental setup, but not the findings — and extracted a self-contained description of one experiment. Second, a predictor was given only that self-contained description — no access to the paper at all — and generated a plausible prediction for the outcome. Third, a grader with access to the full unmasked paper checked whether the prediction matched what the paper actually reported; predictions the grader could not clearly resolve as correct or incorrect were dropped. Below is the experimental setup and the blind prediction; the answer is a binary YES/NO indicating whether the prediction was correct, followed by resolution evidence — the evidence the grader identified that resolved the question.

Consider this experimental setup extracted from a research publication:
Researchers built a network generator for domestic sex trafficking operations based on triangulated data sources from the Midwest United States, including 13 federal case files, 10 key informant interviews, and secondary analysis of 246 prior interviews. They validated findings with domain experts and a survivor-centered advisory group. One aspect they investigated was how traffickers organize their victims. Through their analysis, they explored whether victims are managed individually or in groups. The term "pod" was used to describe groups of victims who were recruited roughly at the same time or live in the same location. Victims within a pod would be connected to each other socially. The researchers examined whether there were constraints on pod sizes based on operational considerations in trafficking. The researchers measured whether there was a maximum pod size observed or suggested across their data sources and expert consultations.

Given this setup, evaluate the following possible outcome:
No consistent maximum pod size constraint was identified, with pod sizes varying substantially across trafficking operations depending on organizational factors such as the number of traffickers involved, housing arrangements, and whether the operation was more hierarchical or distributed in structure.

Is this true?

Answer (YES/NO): NO